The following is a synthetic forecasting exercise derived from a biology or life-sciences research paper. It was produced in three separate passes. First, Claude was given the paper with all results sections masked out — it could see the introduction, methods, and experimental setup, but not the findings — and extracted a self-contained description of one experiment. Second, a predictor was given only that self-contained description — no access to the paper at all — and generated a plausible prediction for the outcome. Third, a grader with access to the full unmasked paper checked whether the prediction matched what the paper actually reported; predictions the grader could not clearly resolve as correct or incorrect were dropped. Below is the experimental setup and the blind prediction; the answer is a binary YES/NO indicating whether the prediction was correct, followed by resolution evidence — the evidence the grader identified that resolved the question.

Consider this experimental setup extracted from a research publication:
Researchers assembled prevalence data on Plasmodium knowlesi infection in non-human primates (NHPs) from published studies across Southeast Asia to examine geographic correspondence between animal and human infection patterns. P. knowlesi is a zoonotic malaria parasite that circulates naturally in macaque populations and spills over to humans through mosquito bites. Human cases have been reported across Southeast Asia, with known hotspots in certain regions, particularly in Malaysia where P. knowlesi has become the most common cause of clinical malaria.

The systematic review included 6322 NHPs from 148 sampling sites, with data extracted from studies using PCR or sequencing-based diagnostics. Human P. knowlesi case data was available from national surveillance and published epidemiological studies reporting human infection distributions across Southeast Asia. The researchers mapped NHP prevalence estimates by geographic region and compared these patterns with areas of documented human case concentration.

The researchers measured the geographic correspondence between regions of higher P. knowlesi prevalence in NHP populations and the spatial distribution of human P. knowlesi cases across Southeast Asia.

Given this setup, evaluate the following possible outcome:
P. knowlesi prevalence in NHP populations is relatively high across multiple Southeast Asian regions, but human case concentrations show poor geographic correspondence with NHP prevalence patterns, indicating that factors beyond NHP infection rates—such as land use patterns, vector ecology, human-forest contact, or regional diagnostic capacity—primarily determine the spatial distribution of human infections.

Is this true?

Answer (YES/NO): NO